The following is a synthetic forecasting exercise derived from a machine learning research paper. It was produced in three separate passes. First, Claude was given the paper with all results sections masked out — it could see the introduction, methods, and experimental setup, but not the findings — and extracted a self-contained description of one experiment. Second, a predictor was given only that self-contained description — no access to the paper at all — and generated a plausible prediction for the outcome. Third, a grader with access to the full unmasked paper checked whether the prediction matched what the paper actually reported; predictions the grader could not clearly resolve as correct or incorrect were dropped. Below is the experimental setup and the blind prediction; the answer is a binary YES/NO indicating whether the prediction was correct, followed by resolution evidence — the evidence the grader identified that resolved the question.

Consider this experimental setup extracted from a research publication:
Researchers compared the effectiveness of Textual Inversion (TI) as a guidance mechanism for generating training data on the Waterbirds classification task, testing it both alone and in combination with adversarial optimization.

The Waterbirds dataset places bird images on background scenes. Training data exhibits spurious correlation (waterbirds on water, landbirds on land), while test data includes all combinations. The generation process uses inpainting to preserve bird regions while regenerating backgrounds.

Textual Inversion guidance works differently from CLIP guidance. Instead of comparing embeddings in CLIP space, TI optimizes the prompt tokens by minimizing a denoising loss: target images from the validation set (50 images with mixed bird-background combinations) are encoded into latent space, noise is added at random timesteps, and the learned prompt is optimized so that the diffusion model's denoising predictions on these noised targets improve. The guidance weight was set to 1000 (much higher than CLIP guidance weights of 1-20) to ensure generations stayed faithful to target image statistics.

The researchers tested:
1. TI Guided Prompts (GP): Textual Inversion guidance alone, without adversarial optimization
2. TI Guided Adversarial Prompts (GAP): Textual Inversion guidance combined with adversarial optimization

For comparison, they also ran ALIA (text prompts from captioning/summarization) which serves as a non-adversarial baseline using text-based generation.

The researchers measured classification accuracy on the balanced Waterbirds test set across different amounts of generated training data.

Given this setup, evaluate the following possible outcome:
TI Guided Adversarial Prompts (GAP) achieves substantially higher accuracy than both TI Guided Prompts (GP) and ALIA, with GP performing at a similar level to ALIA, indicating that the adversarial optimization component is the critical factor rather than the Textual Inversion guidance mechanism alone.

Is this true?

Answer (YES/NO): NO